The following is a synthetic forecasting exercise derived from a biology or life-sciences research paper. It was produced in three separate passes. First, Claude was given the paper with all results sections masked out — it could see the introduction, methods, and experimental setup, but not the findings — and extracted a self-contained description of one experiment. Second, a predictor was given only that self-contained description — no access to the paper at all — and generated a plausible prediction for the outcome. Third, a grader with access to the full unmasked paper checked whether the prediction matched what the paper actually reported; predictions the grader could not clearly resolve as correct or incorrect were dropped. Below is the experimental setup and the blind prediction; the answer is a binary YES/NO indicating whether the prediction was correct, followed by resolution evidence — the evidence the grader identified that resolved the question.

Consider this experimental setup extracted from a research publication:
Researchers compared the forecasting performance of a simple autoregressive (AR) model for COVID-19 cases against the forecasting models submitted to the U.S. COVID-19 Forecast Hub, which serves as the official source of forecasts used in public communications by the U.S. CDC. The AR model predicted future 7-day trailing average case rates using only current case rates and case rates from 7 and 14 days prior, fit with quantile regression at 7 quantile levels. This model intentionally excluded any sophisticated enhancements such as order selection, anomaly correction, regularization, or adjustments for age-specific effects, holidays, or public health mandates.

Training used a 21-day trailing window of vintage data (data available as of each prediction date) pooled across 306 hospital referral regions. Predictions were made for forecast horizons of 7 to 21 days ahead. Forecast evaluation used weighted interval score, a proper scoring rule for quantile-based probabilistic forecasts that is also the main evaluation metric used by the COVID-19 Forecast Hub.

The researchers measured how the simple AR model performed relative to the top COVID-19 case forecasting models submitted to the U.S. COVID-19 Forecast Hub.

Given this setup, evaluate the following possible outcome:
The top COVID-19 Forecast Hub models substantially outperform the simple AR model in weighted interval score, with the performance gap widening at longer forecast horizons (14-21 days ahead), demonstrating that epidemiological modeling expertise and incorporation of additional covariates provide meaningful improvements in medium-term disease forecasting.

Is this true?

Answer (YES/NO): NO